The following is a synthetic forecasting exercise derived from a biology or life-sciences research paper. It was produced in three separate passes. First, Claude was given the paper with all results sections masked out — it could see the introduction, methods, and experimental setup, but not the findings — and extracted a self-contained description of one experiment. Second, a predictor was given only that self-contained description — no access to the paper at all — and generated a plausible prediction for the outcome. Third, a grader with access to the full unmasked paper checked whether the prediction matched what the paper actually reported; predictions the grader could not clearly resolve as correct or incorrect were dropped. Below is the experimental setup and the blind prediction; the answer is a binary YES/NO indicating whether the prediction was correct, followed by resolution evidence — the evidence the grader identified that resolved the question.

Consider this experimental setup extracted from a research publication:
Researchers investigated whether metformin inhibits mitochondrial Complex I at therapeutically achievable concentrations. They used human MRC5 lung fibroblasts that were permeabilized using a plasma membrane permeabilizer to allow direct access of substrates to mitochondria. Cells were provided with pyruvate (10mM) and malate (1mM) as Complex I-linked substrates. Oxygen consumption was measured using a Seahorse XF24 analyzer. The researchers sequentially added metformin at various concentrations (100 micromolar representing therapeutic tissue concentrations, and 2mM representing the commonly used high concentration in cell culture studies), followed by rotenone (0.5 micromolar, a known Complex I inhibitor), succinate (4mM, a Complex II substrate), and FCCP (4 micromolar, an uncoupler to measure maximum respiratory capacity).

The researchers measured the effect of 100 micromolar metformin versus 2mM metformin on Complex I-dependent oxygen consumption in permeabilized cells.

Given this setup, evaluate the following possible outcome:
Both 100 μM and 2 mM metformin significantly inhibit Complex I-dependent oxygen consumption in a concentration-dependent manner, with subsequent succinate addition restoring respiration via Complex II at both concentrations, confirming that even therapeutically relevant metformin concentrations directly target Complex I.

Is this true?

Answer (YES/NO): NO